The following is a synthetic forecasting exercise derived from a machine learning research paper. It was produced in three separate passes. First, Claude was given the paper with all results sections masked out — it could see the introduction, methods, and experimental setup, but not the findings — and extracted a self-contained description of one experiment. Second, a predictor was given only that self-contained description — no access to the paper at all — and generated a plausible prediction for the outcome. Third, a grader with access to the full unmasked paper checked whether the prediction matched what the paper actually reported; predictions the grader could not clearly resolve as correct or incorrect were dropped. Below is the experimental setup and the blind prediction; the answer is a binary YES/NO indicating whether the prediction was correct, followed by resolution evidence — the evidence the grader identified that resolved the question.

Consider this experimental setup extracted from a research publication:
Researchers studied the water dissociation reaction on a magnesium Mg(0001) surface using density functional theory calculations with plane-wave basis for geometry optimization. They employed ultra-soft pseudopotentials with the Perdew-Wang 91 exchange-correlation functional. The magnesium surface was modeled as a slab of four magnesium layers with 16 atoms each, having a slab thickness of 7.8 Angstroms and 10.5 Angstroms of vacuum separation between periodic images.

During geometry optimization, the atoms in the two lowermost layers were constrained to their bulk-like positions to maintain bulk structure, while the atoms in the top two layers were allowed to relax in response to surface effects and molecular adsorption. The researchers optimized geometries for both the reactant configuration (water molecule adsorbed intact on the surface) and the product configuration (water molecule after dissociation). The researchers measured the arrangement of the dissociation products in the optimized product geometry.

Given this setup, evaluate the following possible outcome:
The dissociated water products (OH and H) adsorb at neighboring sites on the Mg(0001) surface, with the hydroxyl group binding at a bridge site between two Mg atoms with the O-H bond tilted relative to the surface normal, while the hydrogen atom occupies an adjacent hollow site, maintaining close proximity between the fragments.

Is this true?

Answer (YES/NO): NO